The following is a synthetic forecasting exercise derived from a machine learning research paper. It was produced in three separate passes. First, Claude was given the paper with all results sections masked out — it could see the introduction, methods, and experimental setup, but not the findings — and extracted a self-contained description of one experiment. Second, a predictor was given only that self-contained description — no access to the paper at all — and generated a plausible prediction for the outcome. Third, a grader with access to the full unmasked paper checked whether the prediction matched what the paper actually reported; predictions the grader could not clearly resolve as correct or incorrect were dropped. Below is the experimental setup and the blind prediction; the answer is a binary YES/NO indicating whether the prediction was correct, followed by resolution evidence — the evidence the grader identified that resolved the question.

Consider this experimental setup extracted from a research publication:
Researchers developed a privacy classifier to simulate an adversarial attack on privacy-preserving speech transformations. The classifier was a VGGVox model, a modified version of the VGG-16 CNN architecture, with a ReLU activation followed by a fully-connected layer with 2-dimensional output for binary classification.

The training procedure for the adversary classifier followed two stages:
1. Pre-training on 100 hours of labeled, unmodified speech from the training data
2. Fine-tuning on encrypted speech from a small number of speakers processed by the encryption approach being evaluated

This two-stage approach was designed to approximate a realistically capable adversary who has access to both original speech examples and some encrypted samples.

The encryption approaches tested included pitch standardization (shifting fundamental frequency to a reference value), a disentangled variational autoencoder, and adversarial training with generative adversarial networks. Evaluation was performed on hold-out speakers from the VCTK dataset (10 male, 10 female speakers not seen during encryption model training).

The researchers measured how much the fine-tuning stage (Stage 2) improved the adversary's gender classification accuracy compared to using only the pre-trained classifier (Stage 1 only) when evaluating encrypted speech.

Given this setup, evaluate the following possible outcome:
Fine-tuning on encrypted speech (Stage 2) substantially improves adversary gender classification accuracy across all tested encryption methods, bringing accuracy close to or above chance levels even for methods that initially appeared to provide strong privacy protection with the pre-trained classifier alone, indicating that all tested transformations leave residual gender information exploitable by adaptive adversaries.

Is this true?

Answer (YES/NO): YES